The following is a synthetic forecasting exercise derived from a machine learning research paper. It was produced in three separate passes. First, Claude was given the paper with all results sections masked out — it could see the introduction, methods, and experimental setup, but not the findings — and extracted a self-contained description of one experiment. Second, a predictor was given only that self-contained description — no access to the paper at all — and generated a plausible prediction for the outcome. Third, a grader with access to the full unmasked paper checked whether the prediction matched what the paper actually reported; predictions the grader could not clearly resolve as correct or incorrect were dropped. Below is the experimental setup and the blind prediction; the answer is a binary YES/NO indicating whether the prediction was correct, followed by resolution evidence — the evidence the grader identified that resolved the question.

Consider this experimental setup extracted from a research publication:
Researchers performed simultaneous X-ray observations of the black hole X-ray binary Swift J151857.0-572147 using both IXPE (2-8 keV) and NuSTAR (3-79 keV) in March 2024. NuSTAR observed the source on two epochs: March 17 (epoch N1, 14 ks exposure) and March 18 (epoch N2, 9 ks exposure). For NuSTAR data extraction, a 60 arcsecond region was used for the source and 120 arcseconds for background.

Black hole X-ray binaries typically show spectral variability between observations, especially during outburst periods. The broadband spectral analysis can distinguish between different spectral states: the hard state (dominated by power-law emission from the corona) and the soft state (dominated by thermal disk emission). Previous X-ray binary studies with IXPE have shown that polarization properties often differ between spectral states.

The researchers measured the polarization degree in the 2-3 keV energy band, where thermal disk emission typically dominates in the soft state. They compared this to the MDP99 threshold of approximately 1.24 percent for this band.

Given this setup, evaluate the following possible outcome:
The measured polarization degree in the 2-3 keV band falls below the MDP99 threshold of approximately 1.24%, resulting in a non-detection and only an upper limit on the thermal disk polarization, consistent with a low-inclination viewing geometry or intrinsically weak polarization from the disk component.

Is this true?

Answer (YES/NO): NO